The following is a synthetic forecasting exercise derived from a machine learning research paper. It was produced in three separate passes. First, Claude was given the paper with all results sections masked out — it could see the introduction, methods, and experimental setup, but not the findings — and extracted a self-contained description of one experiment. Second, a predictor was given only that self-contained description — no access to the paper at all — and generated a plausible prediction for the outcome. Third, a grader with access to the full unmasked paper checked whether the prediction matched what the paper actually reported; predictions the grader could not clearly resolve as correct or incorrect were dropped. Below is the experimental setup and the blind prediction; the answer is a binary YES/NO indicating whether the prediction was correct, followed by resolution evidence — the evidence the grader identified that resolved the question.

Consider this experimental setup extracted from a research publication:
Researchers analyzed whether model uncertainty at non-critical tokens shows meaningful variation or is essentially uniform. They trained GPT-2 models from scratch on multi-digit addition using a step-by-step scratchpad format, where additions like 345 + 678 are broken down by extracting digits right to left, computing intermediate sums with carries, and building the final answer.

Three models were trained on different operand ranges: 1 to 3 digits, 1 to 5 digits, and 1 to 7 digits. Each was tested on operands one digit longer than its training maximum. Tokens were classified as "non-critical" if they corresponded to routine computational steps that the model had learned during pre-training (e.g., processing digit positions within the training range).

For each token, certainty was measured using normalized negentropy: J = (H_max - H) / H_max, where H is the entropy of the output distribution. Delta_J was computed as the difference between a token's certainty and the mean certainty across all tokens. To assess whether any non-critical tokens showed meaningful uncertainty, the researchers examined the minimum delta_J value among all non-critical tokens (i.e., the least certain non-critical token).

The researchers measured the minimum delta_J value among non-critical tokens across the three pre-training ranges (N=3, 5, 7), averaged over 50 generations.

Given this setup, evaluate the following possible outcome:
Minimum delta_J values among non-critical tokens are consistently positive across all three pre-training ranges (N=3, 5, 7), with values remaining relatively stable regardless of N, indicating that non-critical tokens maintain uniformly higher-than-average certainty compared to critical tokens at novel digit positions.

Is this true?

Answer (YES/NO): NO